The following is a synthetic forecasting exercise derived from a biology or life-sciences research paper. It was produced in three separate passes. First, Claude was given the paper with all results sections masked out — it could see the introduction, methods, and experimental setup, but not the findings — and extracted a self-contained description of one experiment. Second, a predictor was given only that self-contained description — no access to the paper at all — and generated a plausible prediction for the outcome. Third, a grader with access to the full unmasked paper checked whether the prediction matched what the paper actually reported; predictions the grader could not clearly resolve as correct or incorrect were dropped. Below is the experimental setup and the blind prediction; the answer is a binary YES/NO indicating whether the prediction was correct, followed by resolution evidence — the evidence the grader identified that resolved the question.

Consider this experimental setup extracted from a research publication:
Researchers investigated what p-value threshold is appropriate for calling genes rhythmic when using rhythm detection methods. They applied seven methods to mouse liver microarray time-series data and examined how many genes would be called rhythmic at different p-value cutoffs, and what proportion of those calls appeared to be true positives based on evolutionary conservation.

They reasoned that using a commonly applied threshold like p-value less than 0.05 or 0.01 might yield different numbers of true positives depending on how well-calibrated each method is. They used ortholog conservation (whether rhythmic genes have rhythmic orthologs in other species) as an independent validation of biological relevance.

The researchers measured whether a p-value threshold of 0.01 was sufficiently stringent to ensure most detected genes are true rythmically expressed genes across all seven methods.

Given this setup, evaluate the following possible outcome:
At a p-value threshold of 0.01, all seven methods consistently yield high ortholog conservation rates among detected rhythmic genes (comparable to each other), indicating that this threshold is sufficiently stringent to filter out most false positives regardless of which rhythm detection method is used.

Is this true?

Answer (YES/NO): NO